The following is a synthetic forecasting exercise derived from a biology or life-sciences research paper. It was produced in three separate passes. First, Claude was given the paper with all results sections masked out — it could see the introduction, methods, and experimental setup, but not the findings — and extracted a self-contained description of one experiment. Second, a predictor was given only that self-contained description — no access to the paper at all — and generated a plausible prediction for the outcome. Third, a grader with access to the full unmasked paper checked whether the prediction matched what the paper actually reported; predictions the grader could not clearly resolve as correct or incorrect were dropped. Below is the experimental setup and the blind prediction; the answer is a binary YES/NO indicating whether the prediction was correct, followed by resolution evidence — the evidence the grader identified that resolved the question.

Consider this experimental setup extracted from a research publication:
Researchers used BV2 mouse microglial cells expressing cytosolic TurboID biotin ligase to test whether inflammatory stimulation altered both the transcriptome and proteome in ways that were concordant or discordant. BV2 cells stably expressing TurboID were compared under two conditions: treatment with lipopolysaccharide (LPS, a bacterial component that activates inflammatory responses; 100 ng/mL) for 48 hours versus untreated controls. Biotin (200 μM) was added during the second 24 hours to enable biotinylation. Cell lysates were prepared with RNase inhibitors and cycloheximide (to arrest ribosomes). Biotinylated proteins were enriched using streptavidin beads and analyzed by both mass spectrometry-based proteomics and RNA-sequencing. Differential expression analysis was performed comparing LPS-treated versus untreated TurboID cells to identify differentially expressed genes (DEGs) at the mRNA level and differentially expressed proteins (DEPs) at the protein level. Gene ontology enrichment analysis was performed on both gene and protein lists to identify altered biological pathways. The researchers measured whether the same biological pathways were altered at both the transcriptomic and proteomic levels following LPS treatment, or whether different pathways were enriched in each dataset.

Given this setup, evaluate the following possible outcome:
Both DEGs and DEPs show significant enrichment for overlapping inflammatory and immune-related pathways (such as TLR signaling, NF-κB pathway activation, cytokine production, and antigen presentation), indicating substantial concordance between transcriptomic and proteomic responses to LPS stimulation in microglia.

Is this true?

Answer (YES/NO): NO